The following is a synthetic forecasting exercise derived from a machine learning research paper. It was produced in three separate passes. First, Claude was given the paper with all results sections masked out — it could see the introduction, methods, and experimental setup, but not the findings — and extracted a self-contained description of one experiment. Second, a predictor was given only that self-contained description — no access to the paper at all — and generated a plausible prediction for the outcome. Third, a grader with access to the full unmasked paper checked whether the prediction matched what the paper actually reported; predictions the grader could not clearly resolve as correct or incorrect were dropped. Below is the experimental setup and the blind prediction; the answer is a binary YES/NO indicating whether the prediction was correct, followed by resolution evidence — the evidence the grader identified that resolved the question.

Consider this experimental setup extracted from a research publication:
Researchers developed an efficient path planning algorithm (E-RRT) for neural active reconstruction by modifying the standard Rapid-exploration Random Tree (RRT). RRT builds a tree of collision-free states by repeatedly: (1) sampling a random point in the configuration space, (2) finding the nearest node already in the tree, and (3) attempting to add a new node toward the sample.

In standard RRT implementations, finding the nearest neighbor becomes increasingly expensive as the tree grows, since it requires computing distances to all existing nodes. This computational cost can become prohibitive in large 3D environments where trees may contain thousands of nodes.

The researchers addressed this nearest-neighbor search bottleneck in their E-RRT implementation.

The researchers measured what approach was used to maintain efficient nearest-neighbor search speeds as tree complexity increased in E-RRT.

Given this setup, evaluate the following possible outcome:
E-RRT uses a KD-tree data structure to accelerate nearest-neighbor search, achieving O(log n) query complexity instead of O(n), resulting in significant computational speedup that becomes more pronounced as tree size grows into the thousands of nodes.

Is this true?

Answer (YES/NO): NO